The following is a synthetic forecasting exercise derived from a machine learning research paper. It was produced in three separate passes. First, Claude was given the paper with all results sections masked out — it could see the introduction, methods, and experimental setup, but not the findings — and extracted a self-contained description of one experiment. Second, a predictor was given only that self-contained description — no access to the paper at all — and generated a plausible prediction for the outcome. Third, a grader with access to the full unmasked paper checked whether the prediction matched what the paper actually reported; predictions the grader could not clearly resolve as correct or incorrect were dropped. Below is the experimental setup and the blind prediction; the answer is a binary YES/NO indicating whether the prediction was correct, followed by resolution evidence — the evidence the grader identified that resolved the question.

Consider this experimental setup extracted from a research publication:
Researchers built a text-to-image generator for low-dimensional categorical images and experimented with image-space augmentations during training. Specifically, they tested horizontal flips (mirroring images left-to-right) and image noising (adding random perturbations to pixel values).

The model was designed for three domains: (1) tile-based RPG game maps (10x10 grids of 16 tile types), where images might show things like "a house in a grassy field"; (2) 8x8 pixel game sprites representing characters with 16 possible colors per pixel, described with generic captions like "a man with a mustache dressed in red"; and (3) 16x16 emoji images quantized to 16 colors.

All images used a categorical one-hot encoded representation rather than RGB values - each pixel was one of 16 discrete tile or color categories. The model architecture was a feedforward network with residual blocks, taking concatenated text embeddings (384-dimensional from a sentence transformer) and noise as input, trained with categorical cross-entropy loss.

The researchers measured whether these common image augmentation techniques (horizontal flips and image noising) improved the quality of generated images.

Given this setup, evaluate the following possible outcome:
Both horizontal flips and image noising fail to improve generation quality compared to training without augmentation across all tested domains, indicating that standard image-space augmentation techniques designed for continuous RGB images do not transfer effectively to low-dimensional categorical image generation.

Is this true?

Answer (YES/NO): YES